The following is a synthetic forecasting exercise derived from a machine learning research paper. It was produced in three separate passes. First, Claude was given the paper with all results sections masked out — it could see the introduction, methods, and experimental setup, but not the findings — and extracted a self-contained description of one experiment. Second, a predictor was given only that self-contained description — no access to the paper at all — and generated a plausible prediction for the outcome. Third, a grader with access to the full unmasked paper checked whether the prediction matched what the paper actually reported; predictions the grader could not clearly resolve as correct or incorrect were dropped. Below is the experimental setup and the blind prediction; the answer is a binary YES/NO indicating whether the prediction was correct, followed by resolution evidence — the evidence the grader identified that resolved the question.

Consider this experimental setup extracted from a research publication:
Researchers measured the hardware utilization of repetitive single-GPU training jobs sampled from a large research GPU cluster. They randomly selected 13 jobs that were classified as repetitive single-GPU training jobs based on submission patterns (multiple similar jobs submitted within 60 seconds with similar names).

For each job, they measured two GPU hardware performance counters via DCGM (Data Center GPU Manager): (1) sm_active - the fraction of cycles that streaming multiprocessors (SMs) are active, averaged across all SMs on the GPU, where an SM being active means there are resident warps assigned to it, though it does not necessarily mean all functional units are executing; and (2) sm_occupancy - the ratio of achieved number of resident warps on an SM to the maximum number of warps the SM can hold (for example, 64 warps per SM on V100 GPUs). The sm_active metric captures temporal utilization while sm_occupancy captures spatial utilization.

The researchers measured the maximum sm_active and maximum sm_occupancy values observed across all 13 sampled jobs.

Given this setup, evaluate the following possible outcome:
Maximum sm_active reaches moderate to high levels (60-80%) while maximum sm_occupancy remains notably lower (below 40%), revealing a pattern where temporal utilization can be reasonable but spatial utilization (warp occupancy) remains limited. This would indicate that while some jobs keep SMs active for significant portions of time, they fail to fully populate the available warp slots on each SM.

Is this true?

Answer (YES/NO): NO